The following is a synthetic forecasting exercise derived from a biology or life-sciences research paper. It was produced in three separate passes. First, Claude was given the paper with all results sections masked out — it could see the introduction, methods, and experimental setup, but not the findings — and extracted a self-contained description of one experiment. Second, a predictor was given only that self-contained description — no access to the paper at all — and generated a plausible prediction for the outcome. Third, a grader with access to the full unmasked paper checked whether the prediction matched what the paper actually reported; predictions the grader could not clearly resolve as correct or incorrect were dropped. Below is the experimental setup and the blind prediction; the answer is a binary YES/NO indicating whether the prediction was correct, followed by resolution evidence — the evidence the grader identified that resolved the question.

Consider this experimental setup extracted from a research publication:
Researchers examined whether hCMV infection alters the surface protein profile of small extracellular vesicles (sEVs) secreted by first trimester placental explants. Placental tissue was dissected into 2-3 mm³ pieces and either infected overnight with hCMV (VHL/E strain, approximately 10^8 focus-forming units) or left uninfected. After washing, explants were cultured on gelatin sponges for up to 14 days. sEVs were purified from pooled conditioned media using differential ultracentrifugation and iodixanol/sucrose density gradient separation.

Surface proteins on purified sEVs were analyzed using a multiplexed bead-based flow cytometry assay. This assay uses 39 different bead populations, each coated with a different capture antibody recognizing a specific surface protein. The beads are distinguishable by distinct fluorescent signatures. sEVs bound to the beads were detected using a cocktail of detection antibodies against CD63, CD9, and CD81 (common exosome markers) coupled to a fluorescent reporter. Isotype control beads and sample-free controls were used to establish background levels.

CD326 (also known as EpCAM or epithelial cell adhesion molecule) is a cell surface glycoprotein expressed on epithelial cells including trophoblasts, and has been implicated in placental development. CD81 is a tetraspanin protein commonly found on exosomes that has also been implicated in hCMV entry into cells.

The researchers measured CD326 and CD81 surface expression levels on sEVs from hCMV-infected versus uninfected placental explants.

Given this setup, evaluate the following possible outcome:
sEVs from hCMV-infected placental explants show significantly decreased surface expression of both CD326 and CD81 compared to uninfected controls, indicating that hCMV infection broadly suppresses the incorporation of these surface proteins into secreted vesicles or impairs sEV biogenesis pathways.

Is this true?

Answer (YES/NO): NO